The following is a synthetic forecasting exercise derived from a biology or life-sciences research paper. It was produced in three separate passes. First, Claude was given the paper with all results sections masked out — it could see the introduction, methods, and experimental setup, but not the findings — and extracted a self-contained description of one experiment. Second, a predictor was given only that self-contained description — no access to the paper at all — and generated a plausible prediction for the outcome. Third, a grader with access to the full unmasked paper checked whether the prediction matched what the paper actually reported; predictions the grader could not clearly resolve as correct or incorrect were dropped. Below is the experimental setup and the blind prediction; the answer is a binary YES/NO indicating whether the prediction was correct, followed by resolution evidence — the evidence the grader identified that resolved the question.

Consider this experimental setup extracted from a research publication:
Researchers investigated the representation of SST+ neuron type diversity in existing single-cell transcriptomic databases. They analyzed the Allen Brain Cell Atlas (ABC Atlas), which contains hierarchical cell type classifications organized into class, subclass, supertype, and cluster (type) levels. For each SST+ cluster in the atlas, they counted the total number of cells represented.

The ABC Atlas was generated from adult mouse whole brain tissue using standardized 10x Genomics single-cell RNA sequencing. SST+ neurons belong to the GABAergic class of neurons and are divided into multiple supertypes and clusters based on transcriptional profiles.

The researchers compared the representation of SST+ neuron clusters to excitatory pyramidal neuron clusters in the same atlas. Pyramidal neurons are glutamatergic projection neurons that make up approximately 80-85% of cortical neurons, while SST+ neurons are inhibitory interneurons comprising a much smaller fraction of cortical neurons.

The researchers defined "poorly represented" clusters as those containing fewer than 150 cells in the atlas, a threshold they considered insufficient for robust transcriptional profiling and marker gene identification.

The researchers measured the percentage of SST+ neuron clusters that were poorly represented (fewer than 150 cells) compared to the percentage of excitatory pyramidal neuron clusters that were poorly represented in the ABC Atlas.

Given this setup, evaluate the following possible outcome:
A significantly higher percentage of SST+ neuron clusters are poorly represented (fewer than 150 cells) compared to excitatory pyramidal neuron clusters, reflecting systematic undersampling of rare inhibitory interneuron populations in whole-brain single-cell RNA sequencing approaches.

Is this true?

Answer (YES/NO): YES